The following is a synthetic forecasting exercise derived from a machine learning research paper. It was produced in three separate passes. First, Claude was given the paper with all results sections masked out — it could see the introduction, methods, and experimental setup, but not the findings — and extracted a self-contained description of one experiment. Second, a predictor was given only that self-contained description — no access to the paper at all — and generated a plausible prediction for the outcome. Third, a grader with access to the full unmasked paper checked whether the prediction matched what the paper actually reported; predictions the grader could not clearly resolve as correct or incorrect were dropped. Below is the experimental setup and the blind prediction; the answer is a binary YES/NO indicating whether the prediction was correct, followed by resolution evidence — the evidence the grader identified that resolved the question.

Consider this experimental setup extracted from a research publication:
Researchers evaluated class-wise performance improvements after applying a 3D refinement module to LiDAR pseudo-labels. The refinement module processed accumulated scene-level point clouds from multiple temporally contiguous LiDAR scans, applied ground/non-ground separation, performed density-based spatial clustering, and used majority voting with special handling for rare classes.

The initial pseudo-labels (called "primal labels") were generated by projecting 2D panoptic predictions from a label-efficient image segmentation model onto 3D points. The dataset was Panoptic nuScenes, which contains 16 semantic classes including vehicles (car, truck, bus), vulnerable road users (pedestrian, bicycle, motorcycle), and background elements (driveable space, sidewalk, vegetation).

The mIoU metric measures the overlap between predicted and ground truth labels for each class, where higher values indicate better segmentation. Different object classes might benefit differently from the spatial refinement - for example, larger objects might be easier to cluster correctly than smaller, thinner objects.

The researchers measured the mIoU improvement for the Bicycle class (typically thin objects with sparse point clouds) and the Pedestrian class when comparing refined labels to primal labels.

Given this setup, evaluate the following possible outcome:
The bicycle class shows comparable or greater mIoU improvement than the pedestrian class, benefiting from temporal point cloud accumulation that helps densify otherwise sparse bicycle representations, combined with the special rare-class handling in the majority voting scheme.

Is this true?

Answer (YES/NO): NO